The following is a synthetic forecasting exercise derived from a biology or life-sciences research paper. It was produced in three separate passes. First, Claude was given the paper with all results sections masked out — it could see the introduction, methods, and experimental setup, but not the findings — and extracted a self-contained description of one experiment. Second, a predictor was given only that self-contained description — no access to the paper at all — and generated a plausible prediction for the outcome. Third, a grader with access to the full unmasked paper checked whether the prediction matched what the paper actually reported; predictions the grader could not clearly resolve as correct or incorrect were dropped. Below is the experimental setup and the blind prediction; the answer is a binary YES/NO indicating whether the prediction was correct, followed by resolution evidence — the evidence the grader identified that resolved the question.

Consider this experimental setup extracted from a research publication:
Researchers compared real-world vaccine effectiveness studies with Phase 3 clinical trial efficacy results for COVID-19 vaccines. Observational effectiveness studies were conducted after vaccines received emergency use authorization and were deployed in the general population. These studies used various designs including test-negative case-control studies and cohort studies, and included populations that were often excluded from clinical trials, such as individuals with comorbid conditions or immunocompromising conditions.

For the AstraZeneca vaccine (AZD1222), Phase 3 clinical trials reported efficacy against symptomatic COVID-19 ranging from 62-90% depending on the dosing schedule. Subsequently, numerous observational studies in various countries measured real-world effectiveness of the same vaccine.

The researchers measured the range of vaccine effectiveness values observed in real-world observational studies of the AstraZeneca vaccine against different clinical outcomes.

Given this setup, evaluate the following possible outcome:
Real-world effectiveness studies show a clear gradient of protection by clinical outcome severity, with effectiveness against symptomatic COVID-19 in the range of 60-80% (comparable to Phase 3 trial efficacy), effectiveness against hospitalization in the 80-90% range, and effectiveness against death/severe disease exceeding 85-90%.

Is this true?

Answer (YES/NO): NO